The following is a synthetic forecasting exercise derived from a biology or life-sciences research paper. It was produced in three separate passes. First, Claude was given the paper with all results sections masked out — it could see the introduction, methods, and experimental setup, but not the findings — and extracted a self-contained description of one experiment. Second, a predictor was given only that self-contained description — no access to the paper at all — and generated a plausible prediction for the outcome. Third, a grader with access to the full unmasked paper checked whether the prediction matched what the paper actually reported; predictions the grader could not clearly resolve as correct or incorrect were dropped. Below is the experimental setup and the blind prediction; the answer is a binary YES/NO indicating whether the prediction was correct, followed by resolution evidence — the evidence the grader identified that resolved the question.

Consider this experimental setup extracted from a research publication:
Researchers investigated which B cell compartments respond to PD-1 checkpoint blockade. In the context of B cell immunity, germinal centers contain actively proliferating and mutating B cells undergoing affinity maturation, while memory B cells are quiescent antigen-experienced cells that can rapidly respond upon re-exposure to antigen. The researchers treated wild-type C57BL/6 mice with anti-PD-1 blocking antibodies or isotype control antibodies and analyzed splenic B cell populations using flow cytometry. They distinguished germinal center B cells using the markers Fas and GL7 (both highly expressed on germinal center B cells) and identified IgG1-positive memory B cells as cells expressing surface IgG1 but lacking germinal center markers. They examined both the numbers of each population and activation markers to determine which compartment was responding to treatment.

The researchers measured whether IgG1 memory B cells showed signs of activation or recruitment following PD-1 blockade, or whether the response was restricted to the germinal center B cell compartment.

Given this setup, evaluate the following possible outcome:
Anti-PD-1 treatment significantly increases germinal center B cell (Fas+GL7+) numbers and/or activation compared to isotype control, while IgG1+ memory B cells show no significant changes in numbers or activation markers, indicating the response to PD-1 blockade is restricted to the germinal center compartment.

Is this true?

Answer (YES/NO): YES